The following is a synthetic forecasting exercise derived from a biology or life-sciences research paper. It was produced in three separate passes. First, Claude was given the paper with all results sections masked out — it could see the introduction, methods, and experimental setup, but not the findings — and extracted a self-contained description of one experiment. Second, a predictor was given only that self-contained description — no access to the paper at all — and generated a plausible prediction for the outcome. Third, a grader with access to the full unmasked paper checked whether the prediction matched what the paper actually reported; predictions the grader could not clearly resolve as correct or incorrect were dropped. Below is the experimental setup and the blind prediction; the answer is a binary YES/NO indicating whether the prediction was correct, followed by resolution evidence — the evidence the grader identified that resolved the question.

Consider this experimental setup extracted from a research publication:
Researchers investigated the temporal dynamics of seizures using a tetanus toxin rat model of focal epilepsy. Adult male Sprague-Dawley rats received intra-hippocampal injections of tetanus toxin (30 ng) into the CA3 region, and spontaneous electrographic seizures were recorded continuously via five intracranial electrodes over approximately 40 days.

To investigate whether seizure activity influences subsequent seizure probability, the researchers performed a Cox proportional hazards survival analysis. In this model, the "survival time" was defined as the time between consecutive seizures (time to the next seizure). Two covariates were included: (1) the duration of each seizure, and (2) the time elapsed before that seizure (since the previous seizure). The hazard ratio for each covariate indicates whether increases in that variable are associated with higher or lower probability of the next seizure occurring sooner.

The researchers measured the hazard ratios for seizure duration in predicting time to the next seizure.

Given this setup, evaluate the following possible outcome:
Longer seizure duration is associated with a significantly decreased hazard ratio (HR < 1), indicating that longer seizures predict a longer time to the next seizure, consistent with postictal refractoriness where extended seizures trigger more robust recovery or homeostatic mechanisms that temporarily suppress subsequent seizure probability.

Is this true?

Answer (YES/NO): NO